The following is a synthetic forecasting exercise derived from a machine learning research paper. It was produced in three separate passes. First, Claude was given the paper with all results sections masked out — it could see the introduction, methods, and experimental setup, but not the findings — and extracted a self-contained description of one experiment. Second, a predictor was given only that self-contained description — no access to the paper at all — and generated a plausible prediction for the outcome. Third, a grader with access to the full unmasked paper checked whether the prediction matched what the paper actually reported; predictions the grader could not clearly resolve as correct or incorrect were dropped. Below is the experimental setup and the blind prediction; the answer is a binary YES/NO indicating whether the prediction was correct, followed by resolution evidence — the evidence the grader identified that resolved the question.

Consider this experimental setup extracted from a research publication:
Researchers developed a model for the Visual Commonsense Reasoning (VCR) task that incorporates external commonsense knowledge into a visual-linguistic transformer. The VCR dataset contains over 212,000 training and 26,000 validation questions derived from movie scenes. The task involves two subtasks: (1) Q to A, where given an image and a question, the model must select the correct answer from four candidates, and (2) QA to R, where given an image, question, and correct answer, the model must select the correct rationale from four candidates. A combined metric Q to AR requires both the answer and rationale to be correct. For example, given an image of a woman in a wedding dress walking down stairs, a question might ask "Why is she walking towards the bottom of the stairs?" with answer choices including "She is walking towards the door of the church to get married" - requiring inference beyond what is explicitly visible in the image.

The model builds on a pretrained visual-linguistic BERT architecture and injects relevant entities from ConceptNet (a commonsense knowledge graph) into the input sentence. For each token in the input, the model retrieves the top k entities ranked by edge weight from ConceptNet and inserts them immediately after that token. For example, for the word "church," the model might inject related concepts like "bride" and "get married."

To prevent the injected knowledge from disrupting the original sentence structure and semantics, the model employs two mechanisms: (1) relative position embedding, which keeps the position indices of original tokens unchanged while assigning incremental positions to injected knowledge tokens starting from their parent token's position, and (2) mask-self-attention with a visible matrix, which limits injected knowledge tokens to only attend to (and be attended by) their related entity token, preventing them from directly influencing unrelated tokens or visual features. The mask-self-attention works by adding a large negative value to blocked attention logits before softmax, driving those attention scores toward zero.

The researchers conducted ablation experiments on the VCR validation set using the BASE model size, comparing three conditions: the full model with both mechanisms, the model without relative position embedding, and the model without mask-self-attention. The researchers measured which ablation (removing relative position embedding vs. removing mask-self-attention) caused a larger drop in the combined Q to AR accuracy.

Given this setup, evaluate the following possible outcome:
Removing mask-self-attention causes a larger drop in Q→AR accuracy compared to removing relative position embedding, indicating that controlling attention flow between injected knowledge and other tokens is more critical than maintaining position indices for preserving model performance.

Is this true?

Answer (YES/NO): YES